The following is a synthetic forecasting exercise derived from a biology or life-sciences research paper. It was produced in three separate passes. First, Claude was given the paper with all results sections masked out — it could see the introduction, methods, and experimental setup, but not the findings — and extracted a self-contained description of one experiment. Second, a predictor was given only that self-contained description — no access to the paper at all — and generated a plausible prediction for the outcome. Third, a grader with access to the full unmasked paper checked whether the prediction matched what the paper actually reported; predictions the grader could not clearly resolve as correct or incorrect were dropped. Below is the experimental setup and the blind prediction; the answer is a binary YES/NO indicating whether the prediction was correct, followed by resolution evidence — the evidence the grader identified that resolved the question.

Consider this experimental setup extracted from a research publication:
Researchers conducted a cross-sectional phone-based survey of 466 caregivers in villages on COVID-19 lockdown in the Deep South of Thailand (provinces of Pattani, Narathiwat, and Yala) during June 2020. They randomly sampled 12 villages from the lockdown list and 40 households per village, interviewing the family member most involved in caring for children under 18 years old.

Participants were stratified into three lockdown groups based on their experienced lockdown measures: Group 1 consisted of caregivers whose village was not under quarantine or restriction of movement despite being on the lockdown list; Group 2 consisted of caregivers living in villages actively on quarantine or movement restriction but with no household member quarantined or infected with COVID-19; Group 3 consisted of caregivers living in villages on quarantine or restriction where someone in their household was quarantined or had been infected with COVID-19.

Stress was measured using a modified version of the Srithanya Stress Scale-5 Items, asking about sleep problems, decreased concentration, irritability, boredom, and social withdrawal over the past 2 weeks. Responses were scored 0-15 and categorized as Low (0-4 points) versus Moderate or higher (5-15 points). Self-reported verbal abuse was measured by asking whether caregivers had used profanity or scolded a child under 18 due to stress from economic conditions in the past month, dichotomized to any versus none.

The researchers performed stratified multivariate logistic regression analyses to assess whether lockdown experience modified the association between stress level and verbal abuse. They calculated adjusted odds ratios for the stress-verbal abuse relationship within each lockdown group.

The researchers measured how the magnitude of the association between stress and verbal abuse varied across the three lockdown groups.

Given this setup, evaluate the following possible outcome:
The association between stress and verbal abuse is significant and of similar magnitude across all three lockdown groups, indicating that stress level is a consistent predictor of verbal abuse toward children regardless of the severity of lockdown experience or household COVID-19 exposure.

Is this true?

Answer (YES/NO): NO